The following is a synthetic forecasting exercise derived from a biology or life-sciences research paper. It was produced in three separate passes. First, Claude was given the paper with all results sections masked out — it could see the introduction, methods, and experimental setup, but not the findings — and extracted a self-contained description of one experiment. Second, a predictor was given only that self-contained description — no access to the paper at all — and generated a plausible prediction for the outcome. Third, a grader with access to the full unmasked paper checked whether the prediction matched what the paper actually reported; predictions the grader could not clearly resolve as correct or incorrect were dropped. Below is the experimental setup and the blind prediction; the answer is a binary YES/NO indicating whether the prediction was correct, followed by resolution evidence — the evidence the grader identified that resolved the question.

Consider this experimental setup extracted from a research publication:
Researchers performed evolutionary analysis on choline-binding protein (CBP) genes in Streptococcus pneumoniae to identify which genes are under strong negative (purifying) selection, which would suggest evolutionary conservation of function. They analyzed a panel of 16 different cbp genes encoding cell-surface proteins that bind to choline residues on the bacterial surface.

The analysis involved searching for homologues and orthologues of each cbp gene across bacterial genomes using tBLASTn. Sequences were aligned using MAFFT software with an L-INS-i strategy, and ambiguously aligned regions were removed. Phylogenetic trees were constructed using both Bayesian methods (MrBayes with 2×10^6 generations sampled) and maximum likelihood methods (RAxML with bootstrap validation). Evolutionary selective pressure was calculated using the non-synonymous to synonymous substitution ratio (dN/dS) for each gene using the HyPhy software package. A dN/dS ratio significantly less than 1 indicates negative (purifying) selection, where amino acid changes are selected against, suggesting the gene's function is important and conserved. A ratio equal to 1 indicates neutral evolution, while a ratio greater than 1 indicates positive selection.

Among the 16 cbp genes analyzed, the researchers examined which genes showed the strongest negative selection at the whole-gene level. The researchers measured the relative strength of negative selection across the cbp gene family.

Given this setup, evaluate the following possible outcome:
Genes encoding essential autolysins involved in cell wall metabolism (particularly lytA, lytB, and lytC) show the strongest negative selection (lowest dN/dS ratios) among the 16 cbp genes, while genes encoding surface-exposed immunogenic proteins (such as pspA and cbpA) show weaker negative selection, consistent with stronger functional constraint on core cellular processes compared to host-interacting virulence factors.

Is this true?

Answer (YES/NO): NO